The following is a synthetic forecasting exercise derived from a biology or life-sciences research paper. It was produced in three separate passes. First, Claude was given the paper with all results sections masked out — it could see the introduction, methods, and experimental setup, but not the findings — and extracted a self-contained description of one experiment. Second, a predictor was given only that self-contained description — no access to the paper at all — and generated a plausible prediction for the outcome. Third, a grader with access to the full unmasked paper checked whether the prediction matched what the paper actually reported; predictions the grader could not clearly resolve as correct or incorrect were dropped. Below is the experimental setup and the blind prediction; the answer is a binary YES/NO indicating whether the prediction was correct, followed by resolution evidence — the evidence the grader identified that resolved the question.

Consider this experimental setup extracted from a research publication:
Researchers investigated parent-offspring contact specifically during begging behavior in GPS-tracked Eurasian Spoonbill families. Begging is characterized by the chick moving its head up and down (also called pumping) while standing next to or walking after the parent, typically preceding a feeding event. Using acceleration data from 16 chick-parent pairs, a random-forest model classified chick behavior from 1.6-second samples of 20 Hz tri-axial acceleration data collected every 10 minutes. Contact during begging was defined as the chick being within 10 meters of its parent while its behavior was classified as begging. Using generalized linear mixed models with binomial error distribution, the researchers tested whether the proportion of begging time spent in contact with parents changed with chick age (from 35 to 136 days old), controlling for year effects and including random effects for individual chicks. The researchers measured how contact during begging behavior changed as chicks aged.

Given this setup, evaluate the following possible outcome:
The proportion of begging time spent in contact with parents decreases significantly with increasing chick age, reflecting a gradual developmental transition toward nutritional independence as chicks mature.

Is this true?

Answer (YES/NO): YES